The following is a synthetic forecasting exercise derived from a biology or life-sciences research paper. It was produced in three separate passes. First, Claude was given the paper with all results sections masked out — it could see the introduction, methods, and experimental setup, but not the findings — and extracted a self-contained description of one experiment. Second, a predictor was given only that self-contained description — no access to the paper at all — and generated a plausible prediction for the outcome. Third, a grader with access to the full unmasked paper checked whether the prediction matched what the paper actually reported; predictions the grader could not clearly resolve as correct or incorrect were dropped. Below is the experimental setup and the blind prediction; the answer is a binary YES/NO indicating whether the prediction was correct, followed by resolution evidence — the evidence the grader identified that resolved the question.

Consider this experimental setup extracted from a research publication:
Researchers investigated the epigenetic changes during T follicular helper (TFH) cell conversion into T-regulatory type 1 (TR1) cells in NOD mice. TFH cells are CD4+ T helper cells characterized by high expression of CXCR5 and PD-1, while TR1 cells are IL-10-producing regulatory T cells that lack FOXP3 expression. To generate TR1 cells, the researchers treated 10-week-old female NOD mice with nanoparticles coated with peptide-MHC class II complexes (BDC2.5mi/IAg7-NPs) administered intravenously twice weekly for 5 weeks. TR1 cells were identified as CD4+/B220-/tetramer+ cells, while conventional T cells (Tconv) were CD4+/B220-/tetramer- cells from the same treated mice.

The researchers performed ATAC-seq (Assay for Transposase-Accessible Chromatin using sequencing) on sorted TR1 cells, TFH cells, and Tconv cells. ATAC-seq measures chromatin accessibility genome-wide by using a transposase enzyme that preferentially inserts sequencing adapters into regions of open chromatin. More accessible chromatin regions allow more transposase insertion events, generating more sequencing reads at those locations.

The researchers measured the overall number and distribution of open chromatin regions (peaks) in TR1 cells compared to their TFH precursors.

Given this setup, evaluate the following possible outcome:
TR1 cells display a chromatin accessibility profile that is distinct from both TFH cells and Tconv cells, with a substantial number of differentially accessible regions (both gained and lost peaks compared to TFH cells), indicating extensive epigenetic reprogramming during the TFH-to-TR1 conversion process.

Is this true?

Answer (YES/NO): NO